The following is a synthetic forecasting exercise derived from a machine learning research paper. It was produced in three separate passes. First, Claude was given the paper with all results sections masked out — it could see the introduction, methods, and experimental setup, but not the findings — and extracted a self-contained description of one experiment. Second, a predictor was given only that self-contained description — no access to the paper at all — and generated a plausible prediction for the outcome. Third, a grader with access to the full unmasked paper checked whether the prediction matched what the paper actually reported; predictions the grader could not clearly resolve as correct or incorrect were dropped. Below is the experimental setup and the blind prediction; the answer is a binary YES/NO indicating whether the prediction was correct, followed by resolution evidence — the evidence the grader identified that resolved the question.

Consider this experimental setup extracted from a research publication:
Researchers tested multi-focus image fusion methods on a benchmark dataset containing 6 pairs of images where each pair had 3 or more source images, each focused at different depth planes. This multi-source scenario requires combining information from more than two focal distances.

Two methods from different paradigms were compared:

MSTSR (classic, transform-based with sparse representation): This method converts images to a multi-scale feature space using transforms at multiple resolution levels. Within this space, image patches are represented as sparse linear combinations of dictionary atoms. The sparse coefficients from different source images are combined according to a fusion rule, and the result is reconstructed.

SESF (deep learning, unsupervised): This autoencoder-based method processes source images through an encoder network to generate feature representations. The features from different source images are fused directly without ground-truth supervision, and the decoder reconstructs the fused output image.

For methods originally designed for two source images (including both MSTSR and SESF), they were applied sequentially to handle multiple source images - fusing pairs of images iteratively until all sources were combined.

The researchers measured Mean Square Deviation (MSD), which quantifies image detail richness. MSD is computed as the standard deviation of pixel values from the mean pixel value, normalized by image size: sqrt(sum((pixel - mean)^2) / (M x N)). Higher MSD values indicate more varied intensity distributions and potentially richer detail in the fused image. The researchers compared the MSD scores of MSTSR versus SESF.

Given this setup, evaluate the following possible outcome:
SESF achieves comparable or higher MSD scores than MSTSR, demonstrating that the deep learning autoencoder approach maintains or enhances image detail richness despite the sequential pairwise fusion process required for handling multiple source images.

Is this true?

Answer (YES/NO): NO